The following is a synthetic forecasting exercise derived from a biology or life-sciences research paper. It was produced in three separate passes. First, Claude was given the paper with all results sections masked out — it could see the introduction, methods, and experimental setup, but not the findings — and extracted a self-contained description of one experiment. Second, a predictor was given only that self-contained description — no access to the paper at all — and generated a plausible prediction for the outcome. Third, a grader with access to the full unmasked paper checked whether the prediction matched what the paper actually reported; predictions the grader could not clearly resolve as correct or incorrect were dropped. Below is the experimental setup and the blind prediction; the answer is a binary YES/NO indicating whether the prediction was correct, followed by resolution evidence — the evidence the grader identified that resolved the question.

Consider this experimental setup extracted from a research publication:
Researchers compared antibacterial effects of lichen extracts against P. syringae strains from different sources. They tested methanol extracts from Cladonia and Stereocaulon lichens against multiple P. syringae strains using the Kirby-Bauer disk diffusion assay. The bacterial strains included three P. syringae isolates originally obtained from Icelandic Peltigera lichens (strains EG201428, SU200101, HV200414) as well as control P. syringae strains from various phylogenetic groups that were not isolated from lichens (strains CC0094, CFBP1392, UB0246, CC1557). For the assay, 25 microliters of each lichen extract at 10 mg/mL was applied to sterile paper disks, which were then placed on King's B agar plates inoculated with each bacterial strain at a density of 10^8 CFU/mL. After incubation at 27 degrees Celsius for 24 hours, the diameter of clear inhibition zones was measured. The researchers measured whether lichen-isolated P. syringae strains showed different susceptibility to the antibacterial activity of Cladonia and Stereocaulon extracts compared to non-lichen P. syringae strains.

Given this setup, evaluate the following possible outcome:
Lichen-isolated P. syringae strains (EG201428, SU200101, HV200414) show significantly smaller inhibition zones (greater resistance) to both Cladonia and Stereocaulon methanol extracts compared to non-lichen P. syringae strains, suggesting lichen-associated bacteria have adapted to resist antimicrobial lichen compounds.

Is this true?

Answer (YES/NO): NO